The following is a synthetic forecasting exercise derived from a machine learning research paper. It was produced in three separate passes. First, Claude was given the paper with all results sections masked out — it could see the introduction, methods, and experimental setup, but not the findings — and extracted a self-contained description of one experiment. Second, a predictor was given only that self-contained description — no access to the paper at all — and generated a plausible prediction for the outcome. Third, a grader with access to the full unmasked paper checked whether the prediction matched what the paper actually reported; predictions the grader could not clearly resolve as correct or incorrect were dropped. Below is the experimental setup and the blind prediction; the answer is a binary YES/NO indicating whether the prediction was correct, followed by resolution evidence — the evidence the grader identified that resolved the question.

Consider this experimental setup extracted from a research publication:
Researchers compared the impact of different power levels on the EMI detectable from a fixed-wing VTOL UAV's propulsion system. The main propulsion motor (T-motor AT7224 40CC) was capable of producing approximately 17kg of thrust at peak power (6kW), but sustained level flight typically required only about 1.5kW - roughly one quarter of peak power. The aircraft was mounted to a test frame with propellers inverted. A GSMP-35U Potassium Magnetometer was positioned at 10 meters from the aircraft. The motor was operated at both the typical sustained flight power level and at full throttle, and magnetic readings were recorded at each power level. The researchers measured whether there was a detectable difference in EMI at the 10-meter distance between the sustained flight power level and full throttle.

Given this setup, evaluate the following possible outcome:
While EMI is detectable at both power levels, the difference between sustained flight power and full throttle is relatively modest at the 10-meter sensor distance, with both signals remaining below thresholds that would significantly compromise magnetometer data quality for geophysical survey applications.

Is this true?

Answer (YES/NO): NO